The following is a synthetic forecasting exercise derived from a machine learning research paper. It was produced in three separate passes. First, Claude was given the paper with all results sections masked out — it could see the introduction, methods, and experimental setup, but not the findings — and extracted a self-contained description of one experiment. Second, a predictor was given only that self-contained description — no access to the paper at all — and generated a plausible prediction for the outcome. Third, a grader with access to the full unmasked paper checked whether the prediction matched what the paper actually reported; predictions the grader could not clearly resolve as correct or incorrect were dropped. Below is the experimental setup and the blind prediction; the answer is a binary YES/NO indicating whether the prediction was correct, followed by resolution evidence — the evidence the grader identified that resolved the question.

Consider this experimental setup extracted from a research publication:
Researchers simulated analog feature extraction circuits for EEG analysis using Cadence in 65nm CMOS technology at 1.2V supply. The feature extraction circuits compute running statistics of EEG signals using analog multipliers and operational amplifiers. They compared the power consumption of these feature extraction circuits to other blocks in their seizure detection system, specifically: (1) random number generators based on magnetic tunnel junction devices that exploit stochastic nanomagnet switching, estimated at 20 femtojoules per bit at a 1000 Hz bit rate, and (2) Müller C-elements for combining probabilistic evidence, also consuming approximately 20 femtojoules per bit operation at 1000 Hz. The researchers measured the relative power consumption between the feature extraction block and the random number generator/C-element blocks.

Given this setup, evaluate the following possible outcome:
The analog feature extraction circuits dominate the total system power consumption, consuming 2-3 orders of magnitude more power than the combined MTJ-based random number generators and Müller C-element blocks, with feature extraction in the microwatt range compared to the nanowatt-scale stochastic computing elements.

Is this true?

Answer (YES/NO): NO